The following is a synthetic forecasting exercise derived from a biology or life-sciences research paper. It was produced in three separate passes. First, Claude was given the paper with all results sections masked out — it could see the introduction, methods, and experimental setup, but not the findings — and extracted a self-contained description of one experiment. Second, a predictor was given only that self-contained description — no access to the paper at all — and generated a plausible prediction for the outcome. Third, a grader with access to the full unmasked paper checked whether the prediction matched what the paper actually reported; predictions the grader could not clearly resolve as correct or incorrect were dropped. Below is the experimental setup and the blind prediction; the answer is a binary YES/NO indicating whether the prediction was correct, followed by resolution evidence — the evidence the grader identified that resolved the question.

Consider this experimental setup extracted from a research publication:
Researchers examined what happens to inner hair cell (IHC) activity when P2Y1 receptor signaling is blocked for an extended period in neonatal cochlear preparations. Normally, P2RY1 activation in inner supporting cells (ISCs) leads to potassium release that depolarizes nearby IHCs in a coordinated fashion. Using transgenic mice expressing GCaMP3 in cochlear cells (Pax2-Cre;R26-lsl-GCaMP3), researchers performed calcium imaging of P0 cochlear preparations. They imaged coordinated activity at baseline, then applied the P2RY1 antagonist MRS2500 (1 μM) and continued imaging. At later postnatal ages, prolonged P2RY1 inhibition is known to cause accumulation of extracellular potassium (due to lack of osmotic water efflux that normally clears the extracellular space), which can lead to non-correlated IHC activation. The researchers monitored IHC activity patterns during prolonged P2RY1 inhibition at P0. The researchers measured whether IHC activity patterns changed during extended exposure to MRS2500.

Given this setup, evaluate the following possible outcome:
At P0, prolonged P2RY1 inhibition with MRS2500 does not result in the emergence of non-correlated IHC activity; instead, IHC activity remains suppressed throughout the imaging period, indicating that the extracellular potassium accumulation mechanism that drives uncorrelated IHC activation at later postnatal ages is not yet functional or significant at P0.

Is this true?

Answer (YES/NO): NO